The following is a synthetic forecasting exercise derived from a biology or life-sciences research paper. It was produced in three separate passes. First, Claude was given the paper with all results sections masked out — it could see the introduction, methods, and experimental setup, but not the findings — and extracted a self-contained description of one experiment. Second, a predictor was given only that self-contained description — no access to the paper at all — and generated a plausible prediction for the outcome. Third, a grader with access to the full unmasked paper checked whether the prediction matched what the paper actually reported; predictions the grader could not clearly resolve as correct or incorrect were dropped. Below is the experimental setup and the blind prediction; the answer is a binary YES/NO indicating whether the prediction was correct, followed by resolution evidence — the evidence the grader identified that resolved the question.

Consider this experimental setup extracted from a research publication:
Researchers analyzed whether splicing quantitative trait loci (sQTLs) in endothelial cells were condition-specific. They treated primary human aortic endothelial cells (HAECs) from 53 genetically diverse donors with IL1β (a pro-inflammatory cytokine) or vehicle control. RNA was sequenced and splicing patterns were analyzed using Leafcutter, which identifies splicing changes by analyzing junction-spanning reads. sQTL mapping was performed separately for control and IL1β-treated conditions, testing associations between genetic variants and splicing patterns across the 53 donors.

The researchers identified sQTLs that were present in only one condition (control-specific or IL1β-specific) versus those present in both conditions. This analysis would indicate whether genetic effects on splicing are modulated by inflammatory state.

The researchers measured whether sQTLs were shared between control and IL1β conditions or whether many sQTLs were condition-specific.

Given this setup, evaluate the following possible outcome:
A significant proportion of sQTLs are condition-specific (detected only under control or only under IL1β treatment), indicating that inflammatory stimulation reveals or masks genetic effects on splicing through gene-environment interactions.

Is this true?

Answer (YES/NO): YES